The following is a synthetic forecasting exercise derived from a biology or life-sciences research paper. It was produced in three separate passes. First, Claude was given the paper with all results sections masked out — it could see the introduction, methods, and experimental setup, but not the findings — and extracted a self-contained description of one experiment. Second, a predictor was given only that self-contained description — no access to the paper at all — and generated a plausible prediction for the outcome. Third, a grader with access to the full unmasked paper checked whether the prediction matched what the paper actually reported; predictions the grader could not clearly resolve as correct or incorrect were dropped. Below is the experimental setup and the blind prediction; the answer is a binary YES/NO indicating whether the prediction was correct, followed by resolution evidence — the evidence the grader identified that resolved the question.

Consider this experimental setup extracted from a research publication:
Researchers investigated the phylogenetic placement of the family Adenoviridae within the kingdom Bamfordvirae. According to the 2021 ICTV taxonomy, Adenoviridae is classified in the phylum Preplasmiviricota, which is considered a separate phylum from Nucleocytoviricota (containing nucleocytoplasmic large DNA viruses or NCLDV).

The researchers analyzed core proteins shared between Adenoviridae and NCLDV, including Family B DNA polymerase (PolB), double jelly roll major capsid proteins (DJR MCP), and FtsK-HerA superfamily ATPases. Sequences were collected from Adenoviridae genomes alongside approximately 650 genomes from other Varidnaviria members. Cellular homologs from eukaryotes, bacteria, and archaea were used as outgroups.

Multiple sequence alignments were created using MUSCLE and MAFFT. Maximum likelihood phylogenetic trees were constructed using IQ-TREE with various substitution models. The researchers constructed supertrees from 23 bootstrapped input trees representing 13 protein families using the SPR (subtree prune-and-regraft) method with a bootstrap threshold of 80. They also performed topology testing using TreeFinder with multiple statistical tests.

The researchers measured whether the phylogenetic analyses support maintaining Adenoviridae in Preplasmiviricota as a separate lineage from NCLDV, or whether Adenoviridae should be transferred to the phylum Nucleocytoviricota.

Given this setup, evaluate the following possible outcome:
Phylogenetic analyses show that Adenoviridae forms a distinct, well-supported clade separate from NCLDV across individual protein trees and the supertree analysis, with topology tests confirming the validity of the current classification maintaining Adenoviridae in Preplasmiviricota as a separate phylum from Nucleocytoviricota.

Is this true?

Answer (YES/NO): NO